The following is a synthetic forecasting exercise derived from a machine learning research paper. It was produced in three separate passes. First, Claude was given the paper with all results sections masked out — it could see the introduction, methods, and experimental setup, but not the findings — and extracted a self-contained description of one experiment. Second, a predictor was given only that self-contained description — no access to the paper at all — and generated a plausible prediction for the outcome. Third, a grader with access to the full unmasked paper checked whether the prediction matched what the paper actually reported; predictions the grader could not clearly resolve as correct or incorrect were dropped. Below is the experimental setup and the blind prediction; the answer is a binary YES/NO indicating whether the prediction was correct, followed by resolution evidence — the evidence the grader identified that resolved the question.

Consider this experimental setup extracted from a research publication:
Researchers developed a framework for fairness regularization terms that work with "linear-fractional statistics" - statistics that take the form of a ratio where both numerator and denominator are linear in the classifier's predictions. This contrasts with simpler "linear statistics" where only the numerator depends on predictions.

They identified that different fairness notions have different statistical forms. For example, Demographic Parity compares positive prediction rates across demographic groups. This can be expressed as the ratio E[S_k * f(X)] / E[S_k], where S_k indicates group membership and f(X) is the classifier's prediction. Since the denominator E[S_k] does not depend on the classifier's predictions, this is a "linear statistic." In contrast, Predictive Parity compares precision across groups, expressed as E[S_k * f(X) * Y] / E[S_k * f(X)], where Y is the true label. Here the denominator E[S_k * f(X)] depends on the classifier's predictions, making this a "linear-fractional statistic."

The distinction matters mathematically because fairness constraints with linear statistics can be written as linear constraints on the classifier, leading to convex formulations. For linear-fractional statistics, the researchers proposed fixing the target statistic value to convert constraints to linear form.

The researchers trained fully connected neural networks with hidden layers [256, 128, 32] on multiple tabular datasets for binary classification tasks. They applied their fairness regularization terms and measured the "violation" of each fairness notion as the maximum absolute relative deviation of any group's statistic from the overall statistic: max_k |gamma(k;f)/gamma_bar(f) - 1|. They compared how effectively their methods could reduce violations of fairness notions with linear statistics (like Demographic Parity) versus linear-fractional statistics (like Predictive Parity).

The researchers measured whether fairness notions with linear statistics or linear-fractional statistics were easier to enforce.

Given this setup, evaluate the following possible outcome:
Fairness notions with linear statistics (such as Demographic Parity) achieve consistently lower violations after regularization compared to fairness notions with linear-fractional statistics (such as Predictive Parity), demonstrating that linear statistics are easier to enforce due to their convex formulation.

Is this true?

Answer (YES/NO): YES